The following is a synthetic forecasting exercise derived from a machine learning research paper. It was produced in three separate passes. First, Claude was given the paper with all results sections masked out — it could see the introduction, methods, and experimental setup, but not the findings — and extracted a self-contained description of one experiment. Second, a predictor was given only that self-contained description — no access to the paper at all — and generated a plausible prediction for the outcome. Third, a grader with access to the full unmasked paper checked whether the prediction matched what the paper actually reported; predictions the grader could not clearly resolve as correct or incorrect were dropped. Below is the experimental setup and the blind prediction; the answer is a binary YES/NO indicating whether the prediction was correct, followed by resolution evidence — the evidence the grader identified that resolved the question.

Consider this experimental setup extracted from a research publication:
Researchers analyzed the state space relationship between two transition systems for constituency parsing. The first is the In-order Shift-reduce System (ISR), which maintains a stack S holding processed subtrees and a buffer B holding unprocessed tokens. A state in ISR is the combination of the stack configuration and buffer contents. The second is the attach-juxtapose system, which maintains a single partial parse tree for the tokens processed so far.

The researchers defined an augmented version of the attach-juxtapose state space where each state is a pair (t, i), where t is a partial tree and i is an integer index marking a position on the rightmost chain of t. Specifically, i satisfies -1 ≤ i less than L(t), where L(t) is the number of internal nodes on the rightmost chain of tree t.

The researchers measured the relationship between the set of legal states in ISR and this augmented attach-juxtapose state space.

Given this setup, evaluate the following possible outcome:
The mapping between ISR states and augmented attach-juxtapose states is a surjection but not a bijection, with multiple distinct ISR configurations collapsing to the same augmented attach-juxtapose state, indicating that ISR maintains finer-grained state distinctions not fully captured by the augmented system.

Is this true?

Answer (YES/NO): NO